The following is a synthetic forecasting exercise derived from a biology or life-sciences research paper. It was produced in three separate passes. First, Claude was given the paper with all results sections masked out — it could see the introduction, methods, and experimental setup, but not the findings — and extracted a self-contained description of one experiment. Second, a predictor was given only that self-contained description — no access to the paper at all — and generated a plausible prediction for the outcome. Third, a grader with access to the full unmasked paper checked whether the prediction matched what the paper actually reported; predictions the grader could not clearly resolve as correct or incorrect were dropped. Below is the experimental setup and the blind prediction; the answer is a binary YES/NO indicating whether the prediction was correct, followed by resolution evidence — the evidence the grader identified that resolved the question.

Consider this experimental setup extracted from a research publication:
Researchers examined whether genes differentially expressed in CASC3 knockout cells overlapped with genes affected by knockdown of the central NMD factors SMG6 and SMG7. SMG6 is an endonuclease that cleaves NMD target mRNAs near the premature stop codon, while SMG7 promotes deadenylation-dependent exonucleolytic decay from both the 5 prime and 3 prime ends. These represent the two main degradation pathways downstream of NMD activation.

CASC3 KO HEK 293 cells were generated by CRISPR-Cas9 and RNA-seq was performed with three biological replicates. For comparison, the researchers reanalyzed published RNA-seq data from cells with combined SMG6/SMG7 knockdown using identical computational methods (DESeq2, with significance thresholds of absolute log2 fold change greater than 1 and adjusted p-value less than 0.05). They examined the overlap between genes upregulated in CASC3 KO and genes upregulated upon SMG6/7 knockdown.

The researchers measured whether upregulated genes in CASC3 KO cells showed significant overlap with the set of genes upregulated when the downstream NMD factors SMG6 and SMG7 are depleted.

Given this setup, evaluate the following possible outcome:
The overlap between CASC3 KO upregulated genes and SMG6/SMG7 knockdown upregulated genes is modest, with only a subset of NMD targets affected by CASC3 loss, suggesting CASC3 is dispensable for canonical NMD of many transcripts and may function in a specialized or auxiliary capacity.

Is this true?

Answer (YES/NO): NO